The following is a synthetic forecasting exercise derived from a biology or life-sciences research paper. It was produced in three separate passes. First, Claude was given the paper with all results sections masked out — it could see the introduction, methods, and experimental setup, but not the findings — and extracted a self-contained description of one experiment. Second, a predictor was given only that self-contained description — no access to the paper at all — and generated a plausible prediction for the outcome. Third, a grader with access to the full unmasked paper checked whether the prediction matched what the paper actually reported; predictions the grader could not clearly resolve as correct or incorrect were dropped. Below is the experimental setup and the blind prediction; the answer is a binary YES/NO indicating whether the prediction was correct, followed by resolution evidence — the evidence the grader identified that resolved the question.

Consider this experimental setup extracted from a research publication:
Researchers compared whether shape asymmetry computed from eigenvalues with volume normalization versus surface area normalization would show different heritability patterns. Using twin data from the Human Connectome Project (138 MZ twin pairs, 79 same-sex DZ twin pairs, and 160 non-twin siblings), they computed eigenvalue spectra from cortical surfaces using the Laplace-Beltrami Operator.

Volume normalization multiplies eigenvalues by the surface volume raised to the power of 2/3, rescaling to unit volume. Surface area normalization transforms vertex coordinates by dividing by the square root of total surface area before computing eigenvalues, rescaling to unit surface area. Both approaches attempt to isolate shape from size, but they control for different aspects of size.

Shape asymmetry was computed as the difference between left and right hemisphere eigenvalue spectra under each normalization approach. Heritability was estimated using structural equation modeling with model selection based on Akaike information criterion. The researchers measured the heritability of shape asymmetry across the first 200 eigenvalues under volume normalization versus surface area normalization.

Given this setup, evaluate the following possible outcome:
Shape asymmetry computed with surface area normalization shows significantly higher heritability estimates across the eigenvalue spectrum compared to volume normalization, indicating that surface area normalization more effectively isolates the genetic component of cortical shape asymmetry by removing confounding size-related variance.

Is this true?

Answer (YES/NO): NO